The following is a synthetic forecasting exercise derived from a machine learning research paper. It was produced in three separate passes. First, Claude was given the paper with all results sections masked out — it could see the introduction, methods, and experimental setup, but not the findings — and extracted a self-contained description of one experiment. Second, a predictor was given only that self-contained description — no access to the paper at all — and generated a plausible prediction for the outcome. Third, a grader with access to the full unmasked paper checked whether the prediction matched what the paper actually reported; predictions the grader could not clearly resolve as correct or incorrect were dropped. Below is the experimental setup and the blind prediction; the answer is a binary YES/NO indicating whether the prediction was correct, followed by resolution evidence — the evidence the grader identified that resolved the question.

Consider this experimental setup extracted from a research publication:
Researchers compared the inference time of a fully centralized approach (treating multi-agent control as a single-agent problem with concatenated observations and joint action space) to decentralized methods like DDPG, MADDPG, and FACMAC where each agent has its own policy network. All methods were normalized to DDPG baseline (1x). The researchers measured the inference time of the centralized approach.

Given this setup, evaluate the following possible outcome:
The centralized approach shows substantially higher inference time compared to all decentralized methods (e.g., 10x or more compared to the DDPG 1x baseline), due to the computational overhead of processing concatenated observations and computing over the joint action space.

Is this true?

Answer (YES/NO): NO